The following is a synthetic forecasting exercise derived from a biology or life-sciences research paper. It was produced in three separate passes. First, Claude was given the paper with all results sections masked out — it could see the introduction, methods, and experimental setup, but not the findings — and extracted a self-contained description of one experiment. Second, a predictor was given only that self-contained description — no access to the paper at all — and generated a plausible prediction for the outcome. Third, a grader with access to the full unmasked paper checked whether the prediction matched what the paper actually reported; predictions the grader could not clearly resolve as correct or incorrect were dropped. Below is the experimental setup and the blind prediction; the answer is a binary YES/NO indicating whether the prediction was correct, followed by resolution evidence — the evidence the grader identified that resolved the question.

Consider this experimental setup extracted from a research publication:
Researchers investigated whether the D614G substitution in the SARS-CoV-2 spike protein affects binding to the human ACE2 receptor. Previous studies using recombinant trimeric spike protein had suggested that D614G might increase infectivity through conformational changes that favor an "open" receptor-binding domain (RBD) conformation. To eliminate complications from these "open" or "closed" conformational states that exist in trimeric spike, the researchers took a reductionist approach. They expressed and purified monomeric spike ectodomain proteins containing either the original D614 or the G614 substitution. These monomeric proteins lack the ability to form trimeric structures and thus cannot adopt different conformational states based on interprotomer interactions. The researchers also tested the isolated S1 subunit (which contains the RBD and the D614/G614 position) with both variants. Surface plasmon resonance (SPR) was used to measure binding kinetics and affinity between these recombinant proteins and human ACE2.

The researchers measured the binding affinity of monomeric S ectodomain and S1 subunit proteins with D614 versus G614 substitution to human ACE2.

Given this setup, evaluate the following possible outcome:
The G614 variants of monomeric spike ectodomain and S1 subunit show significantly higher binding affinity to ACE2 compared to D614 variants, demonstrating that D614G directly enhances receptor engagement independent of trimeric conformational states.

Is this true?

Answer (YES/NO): YES